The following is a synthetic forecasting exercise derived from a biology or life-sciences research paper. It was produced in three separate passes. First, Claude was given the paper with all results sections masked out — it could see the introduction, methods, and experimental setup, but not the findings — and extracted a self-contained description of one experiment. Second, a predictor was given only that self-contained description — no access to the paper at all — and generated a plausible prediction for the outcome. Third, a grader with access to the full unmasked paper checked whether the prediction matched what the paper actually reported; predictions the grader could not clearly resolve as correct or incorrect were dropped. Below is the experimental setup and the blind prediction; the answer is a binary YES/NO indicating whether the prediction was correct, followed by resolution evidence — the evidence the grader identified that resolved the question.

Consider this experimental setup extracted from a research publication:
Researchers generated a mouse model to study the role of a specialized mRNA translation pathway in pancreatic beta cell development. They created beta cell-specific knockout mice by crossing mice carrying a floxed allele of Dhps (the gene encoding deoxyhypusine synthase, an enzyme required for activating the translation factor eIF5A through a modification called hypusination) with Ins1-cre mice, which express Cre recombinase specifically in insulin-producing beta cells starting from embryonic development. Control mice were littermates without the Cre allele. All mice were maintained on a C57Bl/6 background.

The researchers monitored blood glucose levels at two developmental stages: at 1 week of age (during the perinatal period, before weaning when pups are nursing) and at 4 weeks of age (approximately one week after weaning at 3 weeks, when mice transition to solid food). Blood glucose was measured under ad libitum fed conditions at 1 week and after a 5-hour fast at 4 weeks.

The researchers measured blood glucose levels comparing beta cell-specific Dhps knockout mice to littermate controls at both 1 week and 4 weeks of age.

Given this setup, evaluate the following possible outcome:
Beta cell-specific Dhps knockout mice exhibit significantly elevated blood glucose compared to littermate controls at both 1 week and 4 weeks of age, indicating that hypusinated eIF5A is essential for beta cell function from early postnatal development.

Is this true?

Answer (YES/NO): NO